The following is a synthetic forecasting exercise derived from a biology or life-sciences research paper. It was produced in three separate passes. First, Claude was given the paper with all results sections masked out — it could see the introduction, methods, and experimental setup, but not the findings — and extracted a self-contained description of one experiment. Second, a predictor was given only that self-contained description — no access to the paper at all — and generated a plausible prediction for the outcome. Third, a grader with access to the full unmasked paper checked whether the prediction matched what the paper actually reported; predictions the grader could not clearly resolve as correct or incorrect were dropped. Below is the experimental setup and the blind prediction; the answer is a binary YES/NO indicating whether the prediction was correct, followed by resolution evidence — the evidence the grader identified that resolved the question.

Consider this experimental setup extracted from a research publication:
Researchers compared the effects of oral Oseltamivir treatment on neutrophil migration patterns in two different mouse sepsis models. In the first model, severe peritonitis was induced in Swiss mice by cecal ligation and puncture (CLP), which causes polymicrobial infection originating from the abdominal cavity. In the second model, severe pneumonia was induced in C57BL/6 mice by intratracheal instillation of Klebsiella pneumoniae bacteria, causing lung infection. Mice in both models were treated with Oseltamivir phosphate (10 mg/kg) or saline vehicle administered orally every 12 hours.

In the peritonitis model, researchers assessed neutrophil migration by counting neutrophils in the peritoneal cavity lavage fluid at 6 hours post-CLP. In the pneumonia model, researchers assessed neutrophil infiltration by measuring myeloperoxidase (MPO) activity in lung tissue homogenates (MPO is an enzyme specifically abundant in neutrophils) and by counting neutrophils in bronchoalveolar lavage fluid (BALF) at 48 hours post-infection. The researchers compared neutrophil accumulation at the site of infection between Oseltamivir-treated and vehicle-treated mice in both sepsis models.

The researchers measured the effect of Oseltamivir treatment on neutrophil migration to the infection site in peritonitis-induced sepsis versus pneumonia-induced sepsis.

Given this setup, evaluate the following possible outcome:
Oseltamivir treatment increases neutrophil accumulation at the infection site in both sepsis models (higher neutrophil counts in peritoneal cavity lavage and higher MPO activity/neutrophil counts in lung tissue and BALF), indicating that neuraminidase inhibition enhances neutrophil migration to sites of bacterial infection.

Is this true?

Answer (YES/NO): NO